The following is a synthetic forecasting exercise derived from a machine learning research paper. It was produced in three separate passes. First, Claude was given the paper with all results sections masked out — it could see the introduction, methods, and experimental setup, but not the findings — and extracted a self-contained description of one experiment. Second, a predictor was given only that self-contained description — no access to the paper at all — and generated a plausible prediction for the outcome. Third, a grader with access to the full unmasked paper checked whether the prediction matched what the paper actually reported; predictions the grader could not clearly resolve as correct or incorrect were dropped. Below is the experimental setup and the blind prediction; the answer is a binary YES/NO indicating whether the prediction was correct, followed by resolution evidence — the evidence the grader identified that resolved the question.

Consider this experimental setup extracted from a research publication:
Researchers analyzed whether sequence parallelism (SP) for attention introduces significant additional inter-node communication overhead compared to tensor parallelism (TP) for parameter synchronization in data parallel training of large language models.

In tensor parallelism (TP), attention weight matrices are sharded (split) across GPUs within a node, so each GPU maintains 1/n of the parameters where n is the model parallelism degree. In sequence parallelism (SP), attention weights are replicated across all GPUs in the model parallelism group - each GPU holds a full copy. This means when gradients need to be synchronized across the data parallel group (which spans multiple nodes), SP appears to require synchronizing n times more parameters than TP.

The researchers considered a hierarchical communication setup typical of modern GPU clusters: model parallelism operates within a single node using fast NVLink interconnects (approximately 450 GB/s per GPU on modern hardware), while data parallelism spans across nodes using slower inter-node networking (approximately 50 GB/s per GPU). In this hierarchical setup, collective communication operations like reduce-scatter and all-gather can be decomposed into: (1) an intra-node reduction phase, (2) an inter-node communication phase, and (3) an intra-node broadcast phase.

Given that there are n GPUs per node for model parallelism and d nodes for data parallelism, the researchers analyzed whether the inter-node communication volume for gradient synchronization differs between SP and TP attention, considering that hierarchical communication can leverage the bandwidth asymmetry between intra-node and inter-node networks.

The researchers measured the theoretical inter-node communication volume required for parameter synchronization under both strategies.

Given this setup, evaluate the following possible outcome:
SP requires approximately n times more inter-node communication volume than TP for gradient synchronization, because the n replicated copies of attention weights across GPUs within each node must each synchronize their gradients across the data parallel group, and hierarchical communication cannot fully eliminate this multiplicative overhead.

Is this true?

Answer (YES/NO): NO